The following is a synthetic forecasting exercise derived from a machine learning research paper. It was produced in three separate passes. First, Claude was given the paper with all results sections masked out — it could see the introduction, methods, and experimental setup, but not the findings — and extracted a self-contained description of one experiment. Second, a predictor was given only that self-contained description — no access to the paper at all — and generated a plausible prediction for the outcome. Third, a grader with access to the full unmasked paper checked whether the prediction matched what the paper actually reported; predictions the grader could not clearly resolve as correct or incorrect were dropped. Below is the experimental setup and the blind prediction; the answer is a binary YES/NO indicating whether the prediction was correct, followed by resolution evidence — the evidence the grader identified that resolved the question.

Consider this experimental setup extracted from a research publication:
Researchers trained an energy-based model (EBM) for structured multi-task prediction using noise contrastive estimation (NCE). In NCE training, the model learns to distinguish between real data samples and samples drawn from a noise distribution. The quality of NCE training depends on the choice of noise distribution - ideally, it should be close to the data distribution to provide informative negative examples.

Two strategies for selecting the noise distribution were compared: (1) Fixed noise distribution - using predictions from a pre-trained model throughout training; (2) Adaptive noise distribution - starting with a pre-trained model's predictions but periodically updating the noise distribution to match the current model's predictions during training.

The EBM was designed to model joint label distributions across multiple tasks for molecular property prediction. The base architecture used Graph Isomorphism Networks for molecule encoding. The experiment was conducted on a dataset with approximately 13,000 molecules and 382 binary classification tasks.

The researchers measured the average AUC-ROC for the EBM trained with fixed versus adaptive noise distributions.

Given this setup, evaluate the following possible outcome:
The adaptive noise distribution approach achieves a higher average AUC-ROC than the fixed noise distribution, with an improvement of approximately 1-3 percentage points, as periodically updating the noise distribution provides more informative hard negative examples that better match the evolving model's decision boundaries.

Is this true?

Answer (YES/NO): NO